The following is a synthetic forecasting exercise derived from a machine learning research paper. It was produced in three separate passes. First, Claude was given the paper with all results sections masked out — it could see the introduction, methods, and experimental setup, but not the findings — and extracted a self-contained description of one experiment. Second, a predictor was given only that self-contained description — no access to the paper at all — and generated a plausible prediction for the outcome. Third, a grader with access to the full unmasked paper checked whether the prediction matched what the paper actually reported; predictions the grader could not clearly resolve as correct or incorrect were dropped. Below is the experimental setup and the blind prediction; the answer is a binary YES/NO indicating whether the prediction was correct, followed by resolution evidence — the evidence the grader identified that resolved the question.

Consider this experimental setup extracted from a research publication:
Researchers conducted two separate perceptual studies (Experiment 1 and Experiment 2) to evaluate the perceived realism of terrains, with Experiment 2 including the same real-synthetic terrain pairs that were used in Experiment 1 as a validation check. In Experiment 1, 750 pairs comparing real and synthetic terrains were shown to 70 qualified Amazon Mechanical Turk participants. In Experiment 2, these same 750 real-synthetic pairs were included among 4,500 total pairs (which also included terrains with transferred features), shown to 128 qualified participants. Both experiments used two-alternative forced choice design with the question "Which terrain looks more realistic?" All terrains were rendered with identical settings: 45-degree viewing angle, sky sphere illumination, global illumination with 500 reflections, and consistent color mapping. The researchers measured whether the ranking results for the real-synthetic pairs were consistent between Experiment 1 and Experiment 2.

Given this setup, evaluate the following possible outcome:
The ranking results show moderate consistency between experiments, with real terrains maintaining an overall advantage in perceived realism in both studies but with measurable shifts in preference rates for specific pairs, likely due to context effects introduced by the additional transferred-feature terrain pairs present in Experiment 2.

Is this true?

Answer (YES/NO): NO